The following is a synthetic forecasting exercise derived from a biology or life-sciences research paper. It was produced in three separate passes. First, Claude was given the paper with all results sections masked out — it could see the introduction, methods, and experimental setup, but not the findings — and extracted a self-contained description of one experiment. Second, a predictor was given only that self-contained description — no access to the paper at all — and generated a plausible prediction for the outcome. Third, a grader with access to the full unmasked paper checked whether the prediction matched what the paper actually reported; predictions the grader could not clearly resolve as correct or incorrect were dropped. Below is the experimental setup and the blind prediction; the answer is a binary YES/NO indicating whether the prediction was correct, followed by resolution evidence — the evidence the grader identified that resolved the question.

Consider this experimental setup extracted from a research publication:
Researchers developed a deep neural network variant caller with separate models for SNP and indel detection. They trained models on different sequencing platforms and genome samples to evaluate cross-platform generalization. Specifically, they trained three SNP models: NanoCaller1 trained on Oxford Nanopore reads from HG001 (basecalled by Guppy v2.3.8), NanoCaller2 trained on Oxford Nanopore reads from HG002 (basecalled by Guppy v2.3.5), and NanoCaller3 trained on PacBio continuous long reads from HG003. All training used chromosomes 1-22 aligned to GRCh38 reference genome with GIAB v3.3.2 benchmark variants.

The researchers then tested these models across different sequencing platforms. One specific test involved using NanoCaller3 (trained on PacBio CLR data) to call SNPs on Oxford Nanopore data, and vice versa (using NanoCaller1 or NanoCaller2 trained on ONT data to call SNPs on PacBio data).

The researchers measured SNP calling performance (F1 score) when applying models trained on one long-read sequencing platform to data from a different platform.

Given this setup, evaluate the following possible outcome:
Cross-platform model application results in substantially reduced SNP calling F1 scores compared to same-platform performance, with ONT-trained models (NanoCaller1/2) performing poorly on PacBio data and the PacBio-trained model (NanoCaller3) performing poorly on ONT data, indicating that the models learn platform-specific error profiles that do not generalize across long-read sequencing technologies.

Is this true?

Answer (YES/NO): NO